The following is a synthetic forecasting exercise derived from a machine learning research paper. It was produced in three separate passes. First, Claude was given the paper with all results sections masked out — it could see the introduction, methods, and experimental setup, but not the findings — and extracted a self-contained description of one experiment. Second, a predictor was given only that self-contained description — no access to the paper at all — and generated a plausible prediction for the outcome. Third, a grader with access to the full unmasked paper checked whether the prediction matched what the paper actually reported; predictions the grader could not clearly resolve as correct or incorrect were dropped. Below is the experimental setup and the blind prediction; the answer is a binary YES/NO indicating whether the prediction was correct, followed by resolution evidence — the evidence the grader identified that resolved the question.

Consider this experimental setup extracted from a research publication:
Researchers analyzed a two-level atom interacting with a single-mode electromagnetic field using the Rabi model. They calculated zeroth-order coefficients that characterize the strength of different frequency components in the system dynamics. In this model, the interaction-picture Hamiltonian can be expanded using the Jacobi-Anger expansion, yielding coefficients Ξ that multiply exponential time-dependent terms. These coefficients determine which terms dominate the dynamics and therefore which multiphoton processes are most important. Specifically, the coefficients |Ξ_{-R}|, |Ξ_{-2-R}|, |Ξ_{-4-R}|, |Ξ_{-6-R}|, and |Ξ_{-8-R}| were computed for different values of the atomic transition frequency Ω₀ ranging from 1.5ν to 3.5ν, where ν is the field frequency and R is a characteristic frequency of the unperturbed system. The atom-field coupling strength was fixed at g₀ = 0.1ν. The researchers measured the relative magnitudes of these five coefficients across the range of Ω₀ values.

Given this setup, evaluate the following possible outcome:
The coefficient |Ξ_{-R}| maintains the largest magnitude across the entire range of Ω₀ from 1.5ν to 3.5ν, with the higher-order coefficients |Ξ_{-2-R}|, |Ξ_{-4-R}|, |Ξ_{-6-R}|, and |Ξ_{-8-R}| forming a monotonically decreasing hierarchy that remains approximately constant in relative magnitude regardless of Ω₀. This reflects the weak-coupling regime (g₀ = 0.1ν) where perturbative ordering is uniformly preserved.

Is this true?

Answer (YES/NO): NO